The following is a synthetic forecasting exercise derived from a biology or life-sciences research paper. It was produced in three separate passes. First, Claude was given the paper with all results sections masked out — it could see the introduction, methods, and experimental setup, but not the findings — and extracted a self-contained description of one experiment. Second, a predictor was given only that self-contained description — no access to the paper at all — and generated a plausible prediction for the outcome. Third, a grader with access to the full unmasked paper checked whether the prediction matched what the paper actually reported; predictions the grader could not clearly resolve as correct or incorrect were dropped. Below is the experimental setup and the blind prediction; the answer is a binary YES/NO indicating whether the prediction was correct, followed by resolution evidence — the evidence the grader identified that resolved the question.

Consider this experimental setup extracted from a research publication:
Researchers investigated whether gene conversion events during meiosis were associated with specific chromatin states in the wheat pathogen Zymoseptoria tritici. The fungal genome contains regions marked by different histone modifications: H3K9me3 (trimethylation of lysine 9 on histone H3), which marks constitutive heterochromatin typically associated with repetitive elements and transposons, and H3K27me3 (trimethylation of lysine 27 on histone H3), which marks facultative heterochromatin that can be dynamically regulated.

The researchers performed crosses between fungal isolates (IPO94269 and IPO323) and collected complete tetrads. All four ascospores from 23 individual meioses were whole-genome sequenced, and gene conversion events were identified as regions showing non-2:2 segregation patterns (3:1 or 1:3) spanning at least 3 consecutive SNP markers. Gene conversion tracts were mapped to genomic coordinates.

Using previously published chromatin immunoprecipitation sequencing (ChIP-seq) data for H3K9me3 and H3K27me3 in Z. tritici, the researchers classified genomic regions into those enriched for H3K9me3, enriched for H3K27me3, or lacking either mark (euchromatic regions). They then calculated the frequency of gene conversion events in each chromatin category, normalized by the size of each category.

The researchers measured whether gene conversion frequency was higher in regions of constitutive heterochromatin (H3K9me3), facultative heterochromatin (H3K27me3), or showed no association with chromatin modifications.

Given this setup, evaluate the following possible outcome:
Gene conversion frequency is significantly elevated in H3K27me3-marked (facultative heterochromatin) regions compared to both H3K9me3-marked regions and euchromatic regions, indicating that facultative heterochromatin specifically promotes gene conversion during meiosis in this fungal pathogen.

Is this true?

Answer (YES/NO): NO